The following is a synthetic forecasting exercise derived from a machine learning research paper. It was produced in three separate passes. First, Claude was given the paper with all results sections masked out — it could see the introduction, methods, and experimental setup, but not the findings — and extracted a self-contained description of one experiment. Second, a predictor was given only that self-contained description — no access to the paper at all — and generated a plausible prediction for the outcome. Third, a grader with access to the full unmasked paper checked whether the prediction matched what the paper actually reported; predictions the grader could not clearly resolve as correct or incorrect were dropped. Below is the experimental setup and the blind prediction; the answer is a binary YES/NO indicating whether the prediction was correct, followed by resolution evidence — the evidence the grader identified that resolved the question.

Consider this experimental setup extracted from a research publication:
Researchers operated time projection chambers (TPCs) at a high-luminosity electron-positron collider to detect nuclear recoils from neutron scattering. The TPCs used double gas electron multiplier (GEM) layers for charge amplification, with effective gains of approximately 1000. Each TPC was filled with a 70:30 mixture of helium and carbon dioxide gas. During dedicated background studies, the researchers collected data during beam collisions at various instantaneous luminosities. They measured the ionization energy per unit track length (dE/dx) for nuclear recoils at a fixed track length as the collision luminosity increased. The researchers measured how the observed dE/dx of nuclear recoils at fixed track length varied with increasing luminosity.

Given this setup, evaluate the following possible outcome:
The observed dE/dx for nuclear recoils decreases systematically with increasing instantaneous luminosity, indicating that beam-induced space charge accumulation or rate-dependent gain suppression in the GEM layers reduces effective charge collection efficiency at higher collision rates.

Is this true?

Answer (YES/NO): NO